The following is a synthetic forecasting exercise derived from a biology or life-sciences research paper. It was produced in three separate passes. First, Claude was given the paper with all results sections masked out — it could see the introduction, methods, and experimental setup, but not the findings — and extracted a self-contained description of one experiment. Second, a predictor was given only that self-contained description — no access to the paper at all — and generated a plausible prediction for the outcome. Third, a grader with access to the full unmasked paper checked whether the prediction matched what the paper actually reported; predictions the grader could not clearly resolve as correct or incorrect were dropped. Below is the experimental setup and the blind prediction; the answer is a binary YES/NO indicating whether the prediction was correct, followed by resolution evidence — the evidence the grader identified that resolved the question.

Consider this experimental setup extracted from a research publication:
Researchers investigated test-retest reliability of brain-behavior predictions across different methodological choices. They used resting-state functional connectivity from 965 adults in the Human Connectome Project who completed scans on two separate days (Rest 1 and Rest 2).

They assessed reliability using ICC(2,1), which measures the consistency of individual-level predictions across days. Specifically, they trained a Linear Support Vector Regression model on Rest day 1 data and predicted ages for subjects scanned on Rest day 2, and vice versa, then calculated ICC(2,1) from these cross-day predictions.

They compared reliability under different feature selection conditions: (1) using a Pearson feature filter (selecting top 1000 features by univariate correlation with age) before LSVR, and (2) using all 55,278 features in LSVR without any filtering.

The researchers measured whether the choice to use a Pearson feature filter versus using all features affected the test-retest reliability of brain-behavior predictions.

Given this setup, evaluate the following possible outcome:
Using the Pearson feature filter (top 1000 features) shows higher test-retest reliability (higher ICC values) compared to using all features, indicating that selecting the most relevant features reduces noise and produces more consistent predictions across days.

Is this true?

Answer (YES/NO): NO